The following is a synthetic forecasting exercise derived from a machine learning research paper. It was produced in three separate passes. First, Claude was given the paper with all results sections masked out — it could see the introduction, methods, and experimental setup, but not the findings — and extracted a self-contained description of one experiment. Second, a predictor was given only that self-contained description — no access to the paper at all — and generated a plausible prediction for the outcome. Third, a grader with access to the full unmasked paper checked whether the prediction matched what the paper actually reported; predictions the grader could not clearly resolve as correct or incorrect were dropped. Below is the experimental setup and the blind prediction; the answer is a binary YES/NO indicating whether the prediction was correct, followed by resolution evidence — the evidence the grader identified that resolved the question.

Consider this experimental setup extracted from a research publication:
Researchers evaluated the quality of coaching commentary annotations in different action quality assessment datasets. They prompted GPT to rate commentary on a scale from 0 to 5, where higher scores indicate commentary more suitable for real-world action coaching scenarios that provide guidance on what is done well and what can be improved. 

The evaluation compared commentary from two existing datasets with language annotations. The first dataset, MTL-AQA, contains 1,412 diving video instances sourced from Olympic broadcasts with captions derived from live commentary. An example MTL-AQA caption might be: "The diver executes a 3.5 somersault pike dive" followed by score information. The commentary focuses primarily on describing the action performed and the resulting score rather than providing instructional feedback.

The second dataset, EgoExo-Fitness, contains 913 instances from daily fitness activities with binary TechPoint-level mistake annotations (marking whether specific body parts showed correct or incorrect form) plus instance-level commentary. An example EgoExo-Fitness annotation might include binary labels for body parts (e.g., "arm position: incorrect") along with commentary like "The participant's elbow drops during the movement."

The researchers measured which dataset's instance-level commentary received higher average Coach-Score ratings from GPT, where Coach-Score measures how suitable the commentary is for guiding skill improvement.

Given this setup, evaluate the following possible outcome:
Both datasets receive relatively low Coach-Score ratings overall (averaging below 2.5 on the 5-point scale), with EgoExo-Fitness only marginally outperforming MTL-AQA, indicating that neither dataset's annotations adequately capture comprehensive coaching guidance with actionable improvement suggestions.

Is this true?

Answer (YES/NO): YES